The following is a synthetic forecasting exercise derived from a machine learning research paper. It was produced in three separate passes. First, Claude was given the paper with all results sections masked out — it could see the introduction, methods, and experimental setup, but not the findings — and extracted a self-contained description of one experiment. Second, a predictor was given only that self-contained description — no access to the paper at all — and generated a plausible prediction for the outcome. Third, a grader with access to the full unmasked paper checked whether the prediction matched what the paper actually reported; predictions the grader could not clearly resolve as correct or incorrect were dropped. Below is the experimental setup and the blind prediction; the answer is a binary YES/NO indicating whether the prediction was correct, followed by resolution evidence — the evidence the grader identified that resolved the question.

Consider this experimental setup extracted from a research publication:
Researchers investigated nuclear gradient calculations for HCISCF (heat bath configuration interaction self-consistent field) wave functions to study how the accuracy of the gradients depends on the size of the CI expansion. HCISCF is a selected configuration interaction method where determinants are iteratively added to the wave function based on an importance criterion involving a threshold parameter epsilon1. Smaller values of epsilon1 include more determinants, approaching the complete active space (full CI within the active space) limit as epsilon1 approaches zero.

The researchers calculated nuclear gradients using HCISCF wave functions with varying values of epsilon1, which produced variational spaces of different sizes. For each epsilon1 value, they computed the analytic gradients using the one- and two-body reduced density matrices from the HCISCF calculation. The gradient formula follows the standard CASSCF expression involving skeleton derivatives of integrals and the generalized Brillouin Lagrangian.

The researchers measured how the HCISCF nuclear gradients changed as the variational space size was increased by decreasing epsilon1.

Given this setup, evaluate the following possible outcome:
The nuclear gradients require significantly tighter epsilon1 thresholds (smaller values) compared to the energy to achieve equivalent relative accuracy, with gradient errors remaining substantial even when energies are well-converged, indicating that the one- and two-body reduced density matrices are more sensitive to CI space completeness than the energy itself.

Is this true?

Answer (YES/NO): NO